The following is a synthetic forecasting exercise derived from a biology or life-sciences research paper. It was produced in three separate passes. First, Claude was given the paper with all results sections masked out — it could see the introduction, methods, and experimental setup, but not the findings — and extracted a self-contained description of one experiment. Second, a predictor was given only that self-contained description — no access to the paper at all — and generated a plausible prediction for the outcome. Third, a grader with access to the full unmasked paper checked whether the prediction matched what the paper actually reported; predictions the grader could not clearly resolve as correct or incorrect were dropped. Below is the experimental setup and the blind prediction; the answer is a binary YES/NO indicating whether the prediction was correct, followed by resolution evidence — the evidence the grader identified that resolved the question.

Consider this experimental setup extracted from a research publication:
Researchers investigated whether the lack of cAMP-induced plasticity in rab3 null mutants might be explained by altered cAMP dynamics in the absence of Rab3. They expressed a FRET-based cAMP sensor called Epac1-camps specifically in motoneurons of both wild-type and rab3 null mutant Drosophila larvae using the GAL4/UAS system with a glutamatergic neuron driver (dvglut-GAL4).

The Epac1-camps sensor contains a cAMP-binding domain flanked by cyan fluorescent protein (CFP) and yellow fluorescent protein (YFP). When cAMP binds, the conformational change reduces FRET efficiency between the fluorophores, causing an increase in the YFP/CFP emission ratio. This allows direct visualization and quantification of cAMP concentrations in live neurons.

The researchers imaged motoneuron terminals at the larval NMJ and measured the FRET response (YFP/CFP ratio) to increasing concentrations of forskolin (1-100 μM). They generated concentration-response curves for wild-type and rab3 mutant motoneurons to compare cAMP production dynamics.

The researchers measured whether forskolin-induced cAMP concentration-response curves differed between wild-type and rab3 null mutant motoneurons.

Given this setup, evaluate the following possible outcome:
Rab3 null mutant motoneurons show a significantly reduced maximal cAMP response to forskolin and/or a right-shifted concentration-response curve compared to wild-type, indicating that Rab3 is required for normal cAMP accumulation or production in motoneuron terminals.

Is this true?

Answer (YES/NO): NO